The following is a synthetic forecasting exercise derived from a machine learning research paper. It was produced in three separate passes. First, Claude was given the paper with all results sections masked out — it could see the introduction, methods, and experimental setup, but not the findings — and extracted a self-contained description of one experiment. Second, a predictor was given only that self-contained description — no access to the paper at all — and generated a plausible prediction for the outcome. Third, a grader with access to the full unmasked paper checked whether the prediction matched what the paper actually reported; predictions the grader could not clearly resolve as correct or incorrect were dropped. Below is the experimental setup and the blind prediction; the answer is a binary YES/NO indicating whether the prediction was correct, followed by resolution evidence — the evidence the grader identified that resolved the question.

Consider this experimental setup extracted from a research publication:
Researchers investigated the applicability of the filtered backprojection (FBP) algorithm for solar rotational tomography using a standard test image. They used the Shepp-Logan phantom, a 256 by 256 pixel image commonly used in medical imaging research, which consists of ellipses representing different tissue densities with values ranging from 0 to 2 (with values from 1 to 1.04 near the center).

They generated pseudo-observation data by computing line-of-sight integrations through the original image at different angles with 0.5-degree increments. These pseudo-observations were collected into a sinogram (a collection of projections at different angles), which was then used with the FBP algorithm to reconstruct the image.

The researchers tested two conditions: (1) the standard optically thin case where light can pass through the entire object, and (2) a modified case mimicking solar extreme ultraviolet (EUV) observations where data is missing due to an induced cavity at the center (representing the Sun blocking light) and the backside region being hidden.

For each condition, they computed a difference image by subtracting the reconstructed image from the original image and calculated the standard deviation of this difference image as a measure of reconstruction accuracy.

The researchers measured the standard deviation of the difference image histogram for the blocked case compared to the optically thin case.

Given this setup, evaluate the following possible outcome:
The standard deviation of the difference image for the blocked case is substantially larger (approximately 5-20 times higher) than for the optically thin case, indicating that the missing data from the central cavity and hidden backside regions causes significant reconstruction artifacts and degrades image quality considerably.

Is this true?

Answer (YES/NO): NO